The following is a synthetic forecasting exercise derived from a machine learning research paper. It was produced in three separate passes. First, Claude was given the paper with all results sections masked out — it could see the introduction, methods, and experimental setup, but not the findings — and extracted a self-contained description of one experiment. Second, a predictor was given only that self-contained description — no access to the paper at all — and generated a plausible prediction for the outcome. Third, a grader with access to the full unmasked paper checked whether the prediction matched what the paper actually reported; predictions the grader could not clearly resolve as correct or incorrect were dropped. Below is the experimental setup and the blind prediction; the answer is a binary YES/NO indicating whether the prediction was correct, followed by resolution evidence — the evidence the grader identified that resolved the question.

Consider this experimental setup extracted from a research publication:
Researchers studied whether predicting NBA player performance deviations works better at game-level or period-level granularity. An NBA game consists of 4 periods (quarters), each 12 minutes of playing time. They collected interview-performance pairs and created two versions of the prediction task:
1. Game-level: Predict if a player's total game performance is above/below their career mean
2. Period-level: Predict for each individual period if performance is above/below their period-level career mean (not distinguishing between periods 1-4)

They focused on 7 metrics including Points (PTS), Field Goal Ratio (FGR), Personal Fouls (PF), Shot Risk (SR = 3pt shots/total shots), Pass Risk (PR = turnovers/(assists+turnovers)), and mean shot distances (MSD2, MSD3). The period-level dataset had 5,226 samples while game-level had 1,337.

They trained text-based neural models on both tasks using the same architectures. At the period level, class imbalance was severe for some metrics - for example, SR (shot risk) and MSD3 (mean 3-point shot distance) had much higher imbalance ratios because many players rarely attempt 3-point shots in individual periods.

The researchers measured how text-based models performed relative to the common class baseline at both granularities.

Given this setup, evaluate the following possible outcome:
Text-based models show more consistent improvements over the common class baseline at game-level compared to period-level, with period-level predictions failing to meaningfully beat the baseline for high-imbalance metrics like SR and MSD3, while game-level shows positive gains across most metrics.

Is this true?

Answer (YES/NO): YES